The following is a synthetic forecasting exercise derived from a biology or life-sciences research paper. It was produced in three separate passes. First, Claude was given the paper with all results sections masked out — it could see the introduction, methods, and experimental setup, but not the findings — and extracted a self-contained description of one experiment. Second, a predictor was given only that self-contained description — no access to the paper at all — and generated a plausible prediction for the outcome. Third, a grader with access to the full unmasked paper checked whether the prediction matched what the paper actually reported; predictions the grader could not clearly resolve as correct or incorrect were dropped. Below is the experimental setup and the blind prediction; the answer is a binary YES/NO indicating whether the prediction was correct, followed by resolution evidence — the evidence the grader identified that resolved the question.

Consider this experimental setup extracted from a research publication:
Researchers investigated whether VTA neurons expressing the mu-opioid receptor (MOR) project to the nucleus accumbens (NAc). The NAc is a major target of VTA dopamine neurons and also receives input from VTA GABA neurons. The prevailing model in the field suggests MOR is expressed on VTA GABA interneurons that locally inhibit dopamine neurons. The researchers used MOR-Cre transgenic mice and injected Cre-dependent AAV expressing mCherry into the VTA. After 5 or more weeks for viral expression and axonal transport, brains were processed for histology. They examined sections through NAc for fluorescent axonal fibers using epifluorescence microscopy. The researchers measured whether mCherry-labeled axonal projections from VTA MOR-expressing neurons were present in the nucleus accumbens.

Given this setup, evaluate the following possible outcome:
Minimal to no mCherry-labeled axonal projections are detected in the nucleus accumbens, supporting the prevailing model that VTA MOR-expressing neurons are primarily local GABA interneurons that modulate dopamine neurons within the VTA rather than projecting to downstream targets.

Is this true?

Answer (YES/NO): NO